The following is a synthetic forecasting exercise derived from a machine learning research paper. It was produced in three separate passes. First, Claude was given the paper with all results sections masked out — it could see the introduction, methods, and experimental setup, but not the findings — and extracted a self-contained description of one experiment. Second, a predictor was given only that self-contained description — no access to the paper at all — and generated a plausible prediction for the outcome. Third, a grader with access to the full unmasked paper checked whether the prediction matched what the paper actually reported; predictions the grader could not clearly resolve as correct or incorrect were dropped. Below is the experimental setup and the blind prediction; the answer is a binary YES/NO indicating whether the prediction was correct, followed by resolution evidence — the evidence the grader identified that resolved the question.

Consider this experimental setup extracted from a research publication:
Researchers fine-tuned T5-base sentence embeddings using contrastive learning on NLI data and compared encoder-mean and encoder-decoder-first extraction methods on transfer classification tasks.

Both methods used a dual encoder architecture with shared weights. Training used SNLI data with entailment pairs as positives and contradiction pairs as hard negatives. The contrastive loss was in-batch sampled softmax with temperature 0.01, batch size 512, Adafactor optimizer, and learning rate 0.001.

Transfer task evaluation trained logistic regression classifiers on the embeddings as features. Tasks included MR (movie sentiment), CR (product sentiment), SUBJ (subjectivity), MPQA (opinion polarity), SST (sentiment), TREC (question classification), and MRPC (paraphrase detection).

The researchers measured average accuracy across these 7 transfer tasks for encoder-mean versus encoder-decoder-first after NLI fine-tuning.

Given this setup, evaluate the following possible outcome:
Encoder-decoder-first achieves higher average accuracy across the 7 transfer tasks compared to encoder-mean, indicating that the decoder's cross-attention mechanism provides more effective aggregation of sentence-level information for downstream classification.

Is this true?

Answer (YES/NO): YES